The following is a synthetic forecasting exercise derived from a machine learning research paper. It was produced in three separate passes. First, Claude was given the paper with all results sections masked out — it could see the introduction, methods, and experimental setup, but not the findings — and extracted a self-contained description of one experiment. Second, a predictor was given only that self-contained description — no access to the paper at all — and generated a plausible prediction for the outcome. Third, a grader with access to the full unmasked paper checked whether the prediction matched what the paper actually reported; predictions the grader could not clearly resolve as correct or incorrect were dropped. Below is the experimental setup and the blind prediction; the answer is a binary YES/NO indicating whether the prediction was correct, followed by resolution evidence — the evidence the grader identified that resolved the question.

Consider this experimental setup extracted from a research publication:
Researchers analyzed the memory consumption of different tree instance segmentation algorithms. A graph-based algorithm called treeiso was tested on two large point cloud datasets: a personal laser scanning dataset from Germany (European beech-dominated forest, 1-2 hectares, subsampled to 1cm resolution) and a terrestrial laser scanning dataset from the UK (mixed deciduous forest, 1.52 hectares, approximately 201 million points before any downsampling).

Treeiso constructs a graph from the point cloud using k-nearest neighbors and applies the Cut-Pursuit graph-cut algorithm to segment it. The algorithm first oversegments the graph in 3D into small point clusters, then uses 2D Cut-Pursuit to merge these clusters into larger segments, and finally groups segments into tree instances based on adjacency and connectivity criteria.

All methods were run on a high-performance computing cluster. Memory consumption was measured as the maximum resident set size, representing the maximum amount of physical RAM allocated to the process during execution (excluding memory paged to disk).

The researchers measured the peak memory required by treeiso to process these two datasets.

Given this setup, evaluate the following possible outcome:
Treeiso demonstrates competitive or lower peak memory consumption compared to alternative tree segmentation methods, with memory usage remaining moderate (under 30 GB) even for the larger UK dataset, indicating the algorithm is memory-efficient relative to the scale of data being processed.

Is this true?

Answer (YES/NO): NO